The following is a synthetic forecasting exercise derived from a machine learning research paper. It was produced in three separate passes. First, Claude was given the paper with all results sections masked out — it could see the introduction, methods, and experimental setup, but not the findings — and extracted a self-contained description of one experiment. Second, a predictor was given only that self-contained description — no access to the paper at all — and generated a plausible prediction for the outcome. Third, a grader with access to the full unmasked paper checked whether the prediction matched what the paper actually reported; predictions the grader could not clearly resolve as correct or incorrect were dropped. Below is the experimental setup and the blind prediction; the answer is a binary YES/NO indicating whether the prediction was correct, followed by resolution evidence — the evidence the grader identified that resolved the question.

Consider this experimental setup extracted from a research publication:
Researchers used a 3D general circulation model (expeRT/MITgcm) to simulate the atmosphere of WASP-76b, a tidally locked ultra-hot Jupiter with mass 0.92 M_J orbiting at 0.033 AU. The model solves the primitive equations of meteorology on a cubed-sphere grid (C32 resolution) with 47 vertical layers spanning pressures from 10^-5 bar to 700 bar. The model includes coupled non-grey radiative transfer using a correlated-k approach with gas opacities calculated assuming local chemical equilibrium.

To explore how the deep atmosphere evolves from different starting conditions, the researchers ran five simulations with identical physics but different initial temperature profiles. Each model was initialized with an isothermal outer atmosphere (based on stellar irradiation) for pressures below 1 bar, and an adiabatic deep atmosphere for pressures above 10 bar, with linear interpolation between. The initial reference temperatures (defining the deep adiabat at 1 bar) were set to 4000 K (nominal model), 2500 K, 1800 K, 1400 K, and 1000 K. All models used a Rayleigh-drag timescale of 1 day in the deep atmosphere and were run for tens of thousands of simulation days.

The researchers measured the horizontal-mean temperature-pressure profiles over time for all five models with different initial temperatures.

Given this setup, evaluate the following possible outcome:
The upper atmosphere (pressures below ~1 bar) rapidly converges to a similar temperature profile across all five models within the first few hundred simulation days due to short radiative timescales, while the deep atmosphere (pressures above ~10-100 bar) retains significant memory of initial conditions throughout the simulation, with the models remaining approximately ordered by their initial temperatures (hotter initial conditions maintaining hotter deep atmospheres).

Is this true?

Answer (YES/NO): NO